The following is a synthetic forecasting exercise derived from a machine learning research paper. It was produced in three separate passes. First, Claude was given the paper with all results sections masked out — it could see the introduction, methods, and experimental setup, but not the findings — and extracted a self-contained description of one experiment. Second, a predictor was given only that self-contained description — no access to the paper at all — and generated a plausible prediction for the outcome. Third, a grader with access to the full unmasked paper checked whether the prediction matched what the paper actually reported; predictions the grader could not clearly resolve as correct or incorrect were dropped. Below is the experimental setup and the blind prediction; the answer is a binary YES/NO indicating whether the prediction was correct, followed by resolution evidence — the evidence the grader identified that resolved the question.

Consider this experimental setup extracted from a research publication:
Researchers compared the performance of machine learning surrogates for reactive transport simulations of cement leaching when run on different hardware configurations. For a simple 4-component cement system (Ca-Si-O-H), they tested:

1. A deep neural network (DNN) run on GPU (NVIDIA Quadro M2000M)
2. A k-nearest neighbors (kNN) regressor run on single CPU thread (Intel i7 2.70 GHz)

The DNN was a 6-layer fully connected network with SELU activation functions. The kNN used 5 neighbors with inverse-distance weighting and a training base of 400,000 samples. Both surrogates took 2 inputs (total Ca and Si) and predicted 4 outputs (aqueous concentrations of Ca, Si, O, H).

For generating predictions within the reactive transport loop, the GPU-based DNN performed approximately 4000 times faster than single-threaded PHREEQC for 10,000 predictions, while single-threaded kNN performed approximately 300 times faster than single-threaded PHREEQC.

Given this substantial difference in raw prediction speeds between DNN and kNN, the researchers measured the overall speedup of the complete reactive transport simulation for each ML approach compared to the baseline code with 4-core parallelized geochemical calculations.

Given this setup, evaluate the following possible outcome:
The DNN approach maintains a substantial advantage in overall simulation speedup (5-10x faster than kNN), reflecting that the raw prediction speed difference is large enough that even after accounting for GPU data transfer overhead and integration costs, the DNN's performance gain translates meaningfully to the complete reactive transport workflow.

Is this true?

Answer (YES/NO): NO